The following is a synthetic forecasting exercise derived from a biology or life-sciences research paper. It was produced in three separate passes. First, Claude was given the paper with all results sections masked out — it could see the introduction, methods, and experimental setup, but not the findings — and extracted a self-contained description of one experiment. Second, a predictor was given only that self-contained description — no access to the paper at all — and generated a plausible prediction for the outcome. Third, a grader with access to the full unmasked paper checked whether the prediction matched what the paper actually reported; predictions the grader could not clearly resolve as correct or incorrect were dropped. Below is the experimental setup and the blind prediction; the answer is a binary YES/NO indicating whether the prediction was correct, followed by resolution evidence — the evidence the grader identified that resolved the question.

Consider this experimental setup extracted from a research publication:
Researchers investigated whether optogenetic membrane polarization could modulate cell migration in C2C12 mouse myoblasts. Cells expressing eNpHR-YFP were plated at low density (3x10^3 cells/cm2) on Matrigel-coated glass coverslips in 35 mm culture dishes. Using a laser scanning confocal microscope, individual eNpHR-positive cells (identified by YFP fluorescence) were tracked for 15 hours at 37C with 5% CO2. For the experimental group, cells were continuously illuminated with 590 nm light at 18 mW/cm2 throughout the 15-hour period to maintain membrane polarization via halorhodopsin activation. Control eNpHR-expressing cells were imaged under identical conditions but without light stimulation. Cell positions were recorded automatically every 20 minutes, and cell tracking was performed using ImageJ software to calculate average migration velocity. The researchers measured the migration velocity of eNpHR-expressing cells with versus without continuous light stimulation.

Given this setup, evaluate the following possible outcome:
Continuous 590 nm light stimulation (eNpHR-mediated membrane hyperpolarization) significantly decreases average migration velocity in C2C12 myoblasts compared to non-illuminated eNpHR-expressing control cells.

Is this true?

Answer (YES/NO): NO